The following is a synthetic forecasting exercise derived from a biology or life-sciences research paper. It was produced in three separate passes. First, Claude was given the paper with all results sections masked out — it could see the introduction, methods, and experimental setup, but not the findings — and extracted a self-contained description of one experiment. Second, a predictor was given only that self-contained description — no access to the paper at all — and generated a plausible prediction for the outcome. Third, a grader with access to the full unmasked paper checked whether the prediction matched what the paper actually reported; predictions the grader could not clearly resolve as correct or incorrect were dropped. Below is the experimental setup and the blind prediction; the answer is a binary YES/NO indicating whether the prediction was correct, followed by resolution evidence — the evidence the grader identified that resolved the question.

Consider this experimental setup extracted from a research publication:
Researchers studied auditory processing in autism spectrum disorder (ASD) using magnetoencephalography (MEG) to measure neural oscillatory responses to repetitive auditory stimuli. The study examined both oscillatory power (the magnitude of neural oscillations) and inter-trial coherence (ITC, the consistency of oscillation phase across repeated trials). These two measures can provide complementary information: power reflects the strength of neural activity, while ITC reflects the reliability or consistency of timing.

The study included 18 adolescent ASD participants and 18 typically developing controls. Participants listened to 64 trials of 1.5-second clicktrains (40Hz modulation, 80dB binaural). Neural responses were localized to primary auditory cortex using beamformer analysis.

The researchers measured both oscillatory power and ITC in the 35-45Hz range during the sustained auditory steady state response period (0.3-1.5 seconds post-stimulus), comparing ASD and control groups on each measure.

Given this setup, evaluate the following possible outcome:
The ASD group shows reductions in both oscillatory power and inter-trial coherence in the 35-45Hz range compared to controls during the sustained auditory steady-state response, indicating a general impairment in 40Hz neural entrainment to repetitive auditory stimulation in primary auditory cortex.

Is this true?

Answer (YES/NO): YES